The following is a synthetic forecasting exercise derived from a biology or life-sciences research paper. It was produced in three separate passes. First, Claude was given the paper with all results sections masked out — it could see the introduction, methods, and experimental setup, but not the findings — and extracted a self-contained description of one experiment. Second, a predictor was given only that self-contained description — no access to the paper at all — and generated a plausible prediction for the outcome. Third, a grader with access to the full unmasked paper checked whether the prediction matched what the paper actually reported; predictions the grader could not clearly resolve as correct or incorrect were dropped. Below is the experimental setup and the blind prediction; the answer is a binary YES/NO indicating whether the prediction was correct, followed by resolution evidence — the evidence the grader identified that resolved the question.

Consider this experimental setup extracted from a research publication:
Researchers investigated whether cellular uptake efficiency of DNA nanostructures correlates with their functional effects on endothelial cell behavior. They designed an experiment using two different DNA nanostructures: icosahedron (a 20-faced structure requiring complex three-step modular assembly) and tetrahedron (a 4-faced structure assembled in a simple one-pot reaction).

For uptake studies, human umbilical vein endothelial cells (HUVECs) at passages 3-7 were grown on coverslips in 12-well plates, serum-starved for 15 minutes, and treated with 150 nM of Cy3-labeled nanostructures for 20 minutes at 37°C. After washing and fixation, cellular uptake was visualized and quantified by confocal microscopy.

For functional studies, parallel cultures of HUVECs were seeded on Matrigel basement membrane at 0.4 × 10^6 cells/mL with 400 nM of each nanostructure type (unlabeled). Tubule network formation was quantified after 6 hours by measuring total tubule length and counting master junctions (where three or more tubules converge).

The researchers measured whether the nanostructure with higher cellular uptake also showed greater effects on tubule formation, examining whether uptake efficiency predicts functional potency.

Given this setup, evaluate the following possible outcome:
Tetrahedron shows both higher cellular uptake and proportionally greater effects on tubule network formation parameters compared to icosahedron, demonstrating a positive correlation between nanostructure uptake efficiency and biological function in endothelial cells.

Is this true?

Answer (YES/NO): NO